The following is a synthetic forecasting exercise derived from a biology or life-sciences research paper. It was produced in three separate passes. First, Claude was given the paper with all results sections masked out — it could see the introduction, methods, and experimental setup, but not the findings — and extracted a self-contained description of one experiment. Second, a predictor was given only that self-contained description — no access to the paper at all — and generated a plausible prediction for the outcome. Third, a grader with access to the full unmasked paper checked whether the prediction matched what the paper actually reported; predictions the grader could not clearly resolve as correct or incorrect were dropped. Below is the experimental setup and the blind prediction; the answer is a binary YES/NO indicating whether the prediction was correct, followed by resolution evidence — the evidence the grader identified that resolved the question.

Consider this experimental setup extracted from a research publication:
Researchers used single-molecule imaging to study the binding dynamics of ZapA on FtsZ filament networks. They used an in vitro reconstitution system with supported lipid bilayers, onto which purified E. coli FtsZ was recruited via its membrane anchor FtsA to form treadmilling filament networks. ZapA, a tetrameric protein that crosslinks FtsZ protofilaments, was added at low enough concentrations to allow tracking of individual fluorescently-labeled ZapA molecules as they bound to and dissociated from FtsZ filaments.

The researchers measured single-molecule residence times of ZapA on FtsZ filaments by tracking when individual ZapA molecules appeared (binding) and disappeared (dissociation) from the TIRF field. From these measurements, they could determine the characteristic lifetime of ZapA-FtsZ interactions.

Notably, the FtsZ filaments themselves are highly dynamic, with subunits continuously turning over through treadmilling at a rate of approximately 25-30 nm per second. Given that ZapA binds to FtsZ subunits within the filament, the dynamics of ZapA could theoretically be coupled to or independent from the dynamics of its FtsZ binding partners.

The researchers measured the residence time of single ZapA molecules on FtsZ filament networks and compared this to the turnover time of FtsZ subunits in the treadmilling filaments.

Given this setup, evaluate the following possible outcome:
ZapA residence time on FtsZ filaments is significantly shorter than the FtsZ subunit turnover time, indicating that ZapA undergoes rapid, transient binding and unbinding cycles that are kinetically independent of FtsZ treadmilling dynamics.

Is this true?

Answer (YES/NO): YES